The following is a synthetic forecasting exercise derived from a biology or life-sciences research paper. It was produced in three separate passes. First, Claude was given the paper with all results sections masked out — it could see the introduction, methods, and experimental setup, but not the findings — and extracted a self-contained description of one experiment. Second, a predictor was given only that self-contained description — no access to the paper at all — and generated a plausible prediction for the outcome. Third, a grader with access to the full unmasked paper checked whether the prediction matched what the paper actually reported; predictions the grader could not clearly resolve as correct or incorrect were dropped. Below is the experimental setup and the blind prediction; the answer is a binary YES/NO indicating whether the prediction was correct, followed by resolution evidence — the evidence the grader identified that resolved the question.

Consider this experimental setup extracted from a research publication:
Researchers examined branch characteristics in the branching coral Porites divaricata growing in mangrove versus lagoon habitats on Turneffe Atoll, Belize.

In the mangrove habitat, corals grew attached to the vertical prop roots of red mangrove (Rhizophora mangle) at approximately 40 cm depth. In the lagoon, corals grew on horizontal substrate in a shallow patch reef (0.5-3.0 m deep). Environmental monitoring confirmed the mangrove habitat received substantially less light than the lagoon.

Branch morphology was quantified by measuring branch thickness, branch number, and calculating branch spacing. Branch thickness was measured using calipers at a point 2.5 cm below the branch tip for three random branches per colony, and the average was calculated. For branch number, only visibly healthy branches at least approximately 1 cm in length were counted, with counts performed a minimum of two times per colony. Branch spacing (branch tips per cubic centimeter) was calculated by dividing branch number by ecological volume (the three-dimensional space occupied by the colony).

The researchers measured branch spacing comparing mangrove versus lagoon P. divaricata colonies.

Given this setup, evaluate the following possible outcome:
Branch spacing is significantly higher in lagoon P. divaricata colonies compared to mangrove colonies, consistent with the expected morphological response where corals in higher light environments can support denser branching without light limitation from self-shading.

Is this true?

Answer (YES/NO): NO